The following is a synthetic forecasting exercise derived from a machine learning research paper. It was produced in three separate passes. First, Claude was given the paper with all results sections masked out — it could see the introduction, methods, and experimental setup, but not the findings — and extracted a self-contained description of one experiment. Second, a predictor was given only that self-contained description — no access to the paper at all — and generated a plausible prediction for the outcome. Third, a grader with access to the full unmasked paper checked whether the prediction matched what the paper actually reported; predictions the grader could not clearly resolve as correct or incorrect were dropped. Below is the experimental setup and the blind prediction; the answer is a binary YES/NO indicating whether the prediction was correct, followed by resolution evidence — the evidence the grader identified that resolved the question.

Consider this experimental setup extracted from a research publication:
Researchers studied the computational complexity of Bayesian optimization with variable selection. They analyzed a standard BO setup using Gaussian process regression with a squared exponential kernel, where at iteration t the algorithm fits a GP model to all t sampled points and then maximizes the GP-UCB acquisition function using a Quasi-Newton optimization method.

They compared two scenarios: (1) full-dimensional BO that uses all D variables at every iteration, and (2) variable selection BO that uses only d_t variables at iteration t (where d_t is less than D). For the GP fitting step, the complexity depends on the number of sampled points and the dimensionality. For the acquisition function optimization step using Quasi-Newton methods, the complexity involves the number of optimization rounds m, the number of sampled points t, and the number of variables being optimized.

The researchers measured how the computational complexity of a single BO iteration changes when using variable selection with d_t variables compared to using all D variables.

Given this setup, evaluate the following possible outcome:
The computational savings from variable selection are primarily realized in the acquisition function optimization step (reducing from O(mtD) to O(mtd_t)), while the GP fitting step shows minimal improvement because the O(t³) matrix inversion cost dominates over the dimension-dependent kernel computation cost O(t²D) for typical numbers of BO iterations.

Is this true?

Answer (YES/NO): NO